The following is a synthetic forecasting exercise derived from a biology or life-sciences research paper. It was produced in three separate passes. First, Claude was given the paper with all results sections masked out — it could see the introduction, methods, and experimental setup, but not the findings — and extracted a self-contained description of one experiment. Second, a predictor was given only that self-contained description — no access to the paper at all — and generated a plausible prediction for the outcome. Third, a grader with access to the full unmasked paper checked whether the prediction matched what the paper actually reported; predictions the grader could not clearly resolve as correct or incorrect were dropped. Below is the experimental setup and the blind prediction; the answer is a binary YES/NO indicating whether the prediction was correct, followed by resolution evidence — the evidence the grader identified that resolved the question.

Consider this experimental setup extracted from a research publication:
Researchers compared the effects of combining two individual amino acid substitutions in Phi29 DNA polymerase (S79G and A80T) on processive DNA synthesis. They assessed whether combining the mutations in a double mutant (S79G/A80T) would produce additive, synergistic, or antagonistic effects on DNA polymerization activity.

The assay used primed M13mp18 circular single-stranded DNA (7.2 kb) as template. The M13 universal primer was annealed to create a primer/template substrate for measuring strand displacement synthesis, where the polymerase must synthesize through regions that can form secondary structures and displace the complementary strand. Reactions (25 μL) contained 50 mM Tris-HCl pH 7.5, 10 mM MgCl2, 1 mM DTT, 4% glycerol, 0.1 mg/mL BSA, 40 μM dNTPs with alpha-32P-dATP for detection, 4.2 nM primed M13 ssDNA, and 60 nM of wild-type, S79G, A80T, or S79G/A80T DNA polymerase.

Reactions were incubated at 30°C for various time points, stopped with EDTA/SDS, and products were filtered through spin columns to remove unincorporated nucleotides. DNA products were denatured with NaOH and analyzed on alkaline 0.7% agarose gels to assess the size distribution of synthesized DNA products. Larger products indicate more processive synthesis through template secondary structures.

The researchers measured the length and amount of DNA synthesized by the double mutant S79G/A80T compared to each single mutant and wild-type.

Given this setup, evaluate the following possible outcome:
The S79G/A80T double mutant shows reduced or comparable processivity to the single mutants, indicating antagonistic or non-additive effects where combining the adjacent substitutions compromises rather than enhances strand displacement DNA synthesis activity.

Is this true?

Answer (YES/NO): YES